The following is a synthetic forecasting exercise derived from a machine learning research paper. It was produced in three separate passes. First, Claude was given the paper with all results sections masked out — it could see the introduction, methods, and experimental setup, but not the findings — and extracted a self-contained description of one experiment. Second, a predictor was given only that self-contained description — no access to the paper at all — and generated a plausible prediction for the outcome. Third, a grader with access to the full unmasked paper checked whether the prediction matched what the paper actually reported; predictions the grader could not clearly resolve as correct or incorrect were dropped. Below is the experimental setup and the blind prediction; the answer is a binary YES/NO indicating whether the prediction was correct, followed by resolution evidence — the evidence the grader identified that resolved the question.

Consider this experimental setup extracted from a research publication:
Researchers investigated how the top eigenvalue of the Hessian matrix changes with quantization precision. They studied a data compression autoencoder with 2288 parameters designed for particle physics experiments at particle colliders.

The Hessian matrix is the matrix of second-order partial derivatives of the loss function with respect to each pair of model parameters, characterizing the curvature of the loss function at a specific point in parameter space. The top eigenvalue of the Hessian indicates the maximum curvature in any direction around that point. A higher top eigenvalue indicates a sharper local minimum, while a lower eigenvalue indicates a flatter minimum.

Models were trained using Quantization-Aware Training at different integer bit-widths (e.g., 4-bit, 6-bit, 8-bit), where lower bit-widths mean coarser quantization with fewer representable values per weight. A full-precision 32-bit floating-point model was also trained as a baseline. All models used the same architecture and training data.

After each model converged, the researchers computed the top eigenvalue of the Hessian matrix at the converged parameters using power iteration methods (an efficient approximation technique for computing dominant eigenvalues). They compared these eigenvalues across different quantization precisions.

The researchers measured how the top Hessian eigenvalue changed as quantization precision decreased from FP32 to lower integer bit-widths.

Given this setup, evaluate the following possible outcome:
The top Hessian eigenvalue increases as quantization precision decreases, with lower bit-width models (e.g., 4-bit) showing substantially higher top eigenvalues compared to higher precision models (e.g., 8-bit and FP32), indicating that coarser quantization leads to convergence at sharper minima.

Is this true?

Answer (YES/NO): NO